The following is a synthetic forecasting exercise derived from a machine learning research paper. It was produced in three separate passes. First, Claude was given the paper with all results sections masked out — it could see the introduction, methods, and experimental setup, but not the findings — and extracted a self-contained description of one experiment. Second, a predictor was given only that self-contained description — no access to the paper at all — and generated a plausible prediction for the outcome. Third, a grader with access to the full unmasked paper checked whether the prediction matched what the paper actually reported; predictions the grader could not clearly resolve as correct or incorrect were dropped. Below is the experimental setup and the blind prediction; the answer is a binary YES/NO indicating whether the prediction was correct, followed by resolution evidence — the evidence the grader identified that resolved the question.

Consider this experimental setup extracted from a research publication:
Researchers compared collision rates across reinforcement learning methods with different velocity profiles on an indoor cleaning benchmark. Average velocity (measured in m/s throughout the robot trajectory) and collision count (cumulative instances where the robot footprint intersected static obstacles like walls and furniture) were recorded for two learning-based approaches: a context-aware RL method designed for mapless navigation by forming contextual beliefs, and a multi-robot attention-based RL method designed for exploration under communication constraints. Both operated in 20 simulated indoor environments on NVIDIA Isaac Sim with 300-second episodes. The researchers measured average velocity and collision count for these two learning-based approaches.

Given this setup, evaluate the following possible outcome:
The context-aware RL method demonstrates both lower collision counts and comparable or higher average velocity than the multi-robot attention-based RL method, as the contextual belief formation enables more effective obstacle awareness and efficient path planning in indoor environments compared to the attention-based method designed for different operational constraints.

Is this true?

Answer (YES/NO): NO